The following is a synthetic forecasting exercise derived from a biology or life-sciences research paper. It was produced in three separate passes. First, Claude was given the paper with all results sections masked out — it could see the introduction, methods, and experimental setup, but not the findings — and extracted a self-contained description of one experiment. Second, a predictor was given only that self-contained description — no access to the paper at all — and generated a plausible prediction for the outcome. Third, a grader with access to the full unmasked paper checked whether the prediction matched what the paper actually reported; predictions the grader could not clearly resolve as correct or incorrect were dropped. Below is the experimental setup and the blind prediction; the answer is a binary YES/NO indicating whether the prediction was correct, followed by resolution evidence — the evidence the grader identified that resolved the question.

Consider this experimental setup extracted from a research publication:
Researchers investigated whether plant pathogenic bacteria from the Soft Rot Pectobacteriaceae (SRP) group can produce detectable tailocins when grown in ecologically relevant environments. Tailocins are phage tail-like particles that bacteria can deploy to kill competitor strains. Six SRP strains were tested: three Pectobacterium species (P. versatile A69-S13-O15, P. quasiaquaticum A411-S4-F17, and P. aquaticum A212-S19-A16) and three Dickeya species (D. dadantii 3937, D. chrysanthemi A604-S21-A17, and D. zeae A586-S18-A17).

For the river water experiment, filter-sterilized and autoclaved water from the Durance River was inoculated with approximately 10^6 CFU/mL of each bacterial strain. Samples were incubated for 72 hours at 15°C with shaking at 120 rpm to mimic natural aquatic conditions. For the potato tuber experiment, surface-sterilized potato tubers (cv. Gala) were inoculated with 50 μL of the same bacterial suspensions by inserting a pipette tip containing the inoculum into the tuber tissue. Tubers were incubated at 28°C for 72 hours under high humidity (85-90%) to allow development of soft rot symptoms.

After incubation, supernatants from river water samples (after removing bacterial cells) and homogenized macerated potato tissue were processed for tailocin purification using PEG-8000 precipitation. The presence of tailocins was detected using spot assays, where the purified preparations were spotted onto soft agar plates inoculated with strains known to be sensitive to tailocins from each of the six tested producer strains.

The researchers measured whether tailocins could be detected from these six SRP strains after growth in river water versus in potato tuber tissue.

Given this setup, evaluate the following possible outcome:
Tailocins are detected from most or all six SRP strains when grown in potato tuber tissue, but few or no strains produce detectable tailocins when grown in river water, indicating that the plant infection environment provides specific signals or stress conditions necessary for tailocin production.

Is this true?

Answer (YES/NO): YES